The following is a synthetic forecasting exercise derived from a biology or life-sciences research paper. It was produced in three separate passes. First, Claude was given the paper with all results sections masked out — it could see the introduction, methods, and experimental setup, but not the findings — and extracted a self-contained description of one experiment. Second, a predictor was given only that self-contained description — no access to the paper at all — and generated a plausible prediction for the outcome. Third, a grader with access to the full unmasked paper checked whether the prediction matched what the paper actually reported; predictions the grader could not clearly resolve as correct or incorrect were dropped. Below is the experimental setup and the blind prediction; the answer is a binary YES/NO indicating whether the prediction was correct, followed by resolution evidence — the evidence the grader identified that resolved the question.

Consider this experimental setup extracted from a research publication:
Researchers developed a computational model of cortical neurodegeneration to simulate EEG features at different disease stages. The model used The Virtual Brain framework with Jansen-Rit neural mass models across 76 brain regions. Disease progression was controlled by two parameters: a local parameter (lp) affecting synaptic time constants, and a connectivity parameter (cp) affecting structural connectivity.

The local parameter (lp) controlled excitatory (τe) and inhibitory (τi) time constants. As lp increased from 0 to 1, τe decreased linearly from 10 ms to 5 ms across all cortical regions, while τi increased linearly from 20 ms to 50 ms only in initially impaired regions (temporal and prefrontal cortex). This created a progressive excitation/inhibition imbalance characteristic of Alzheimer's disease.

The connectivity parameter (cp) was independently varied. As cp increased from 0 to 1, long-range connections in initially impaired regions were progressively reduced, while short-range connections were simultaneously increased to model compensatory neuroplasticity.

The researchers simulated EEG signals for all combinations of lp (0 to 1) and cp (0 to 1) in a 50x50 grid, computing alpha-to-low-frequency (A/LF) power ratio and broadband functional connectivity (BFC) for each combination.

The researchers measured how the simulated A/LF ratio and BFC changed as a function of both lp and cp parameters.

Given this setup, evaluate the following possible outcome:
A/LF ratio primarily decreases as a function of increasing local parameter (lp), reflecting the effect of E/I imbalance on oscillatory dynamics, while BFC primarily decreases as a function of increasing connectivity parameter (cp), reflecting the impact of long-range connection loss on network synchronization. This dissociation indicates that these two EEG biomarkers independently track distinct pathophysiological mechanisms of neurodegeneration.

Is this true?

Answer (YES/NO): NO